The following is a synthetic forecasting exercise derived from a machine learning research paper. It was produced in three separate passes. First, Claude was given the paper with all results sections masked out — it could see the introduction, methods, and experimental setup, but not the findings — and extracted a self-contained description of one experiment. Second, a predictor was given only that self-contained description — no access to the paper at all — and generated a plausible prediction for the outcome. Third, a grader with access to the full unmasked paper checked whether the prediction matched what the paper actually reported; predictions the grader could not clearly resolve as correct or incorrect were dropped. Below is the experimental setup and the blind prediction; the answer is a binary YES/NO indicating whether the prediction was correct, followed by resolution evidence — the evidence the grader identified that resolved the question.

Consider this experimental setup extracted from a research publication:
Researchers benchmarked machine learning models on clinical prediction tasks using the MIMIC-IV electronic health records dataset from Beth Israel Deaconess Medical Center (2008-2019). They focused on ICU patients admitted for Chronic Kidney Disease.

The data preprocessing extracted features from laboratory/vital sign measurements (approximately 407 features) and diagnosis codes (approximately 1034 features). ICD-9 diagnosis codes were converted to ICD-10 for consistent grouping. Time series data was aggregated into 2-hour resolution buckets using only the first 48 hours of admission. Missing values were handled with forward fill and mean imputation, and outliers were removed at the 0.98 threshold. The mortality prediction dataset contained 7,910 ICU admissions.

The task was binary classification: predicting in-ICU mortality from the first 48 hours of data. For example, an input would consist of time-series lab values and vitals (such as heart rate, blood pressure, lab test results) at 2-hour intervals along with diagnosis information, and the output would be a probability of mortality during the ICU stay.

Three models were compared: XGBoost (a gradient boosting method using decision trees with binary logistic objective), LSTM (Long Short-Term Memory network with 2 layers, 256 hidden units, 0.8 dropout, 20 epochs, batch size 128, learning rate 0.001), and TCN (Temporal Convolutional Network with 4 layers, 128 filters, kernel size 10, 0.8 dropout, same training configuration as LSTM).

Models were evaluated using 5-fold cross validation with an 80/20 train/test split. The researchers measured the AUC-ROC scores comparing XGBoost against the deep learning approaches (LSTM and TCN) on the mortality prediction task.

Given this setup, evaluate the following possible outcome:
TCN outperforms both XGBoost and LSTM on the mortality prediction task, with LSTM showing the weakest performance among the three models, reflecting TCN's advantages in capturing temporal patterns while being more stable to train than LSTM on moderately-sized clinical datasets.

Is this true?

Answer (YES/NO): NO